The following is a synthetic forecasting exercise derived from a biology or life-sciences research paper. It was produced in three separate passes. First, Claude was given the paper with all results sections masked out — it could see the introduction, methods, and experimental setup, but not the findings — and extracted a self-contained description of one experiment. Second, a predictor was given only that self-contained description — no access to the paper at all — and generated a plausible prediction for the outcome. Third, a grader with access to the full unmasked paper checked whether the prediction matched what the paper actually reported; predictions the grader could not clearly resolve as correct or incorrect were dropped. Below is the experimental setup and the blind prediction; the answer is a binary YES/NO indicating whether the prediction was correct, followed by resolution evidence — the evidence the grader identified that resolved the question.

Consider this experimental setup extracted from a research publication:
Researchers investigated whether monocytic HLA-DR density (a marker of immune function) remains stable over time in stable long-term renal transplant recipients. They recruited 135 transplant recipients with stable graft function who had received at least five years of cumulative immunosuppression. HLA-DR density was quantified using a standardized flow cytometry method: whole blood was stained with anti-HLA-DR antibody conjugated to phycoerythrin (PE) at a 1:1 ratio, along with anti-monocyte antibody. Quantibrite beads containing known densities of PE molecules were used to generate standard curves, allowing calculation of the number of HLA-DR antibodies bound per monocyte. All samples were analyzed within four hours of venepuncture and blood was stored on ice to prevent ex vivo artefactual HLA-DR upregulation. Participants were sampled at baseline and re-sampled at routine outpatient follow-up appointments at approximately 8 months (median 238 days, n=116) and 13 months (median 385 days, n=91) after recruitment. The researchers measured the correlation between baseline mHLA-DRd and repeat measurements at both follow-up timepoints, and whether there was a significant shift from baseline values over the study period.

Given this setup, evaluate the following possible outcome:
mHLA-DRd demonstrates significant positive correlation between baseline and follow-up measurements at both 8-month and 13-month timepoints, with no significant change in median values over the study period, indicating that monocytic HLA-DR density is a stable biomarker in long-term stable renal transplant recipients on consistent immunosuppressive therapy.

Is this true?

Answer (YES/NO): YES